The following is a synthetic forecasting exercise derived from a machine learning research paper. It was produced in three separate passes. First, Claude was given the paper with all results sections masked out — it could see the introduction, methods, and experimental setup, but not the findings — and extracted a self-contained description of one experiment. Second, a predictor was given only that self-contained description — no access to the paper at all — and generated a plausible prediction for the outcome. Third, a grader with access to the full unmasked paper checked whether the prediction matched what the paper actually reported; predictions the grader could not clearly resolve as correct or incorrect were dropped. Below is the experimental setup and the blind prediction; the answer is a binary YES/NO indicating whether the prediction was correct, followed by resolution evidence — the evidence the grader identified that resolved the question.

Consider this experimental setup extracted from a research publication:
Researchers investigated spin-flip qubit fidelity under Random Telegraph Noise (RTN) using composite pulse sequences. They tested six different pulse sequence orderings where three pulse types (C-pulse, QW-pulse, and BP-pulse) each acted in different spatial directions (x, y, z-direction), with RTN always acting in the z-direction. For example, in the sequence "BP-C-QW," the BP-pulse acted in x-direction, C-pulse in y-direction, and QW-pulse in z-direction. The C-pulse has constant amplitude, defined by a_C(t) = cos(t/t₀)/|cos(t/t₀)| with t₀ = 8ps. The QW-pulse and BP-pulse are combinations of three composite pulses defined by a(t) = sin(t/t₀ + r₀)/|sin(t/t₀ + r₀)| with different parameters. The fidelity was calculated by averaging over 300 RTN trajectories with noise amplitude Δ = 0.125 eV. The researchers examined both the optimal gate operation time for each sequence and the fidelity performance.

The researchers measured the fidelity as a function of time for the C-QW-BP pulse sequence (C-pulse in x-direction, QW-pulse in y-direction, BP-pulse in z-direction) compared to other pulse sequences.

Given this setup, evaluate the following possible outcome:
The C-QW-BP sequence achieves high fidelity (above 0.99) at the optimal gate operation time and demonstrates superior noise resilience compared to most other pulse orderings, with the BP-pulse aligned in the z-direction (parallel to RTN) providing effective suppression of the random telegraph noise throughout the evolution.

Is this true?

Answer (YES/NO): NO